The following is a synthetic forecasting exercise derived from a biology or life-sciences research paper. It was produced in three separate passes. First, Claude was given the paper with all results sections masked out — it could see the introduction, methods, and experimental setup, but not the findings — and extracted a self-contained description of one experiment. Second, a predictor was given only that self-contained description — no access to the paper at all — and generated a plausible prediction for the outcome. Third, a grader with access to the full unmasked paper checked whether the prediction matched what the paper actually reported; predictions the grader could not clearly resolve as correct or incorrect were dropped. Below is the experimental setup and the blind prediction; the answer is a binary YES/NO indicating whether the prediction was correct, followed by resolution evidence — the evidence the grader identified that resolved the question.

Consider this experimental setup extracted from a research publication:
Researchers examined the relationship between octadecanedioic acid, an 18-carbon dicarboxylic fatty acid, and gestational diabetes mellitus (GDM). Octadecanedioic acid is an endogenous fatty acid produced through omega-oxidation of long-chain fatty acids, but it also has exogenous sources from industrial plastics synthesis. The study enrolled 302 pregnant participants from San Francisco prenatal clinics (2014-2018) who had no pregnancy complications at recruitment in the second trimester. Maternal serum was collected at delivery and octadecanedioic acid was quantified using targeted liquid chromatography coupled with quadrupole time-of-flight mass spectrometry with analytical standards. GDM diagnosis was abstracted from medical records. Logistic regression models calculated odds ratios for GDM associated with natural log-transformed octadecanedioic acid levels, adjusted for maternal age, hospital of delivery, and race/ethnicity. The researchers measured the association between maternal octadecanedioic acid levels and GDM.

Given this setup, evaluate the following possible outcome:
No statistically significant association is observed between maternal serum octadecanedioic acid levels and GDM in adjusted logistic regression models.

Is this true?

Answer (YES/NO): YES